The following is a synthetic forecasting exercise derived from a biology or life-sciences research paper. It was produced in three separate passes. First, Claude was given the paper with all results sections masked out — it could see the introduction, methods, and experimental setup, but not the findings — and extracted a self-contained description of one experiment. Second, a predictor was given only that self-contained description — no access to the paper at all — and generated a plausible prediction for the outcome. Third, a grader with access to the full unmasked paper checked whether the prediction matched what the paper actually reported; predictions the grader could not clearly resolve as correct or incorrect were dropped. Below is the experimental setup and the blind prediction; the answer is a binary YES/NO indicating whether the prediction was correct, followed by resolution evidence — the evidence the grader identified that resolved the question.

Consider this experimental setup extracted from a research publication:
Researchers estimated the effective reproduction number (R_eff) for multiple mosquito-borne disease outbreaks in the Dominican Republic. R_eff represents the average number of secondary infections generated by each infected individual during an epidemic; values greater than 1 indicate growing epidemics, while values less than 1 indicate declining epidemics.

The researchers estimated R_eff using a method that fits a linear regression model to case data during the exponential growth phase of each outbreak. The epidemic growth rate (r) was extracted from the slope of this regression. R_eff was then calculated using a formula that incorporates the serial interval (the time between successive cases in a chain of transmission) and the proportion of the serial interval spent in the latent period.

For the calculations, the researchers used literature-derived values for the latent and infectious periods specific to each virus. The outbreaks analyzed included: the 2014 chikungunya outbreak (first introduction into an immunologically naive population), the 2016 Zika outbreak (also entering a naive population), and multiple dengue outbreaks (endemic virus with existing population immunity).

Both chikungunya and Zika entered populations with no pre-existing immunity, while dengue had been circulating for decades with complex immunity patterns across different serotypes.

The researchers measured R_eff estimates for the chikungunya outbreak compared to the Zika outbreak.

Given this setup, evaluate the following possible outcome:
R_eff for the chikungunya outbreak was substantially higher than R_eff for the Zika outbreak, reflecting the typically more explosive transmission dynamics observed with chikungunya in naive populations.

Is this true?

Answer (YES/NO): NO